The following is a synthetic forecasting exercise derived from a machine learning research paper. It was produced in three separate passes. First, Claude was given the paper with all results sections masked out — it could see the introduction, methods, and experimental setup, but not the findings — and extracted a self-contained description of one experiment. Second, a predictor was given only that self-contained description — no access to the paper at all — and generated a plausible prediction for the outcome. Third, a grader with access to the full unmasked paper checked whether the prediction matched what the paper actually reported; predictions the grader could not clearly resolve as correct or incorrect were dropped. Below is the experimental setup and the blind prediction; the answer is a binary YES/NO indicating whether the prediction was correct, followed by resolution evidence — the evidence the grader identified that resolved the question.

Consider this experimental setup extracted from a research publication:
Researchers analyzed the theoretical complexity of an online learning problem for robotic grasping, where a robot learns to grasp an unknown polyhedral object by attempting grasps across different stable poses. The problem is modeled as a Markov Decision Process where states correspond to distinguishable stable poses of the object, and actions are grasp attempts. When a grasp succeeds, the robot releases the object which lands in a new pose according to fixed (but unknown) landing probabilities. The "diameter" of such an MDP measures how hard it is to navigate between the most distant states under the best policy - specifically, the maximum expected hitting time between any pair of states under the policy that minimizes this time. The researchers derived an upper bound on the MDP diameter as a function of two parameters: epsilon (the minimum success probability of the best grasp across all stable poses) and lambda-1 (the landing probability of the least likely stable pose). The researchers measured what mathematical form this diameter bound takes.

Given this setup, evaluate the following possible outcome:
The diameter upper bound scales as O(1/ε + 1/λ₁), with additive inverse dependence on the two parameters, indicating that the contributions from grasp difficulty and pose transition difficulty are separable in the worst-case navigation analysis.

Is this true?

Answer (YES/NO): NO